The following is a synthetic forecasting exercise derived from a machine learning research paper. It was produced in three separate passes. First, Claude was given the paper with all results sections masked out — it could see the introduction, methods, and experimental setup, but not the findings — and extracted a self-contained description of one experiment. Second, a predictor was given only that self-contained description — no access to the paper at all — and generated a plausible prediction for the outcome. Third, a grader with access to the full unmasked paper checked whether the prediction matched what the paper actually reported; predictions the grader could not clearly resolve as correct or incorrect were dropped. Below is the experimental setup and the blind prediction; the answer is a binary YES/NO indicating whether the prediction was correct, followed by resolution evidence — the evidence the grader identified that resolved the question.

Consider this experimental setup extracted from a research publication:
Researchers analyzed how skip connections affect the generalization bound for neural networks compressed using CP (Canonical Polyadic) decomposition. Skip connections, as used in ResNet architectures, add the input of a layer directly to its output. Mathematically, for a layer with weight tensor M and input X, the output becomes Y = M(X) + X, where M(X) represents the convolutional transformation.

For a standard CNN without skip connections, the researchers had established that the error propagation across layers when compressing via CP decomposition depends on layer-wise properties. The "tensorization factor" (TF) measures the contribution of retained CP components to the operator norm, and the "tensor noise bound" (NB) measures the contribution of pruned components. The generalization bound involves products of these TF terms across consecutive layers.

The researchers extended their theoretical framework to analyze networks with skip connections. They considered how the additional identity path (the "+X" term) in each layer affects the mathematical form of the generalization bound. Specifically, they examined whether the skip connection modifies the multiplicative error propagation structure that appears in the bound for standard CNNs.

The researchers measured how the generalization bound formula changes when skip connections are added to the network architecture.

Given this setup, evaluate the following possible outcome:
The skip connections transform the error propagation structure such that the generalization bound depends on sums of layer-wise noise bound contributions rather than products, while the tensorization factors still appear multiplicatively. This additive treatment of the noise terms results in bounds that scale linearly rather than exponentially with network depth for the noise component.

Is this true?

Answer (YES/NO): NO